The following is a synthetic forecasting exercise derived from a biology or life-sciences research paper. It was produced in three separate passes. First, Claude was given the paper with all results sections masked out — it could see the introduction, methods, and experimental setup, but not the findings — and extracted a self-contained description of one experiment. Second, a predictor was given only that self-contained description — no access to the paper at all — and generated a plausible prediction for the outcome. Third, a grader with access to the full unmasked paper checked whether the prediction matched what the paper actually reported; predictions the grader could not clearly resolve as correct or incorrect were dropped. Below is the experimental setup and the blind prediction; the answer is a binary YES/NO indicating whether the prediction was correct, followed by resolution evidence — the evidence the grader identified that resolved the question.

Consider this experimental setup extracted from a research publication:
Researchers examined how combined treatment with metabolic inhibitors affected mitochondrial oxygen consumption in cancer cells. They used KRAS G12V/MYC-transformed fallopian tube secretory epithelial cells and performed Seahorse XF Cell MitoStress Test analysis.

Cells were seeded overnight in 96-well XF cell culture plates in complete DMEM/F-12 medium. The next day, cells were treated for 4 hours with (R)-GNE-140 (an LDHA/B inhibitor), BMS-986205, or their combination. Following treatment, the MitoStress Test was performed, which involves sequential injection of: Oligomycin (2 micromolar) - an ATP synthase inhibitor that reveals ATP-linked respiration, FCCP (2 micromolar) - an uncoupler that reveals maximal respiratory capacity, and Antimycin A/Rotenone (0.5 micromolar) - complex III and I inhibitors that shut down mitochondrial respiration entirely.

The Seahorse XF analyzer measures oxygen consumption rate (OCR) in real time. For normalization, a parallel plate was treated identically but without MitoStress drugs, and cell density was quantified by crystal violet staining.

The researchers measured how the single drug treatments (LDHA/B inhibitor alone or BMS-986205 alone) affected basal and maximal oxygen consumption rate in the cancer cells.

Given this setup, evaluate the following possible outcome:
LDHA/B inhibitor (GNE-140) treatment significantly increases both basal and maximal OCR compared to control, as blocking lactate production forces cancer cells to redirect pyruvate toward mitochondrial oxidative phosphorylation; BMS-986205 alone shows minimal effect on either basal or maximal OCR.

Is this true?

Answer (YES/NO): NO